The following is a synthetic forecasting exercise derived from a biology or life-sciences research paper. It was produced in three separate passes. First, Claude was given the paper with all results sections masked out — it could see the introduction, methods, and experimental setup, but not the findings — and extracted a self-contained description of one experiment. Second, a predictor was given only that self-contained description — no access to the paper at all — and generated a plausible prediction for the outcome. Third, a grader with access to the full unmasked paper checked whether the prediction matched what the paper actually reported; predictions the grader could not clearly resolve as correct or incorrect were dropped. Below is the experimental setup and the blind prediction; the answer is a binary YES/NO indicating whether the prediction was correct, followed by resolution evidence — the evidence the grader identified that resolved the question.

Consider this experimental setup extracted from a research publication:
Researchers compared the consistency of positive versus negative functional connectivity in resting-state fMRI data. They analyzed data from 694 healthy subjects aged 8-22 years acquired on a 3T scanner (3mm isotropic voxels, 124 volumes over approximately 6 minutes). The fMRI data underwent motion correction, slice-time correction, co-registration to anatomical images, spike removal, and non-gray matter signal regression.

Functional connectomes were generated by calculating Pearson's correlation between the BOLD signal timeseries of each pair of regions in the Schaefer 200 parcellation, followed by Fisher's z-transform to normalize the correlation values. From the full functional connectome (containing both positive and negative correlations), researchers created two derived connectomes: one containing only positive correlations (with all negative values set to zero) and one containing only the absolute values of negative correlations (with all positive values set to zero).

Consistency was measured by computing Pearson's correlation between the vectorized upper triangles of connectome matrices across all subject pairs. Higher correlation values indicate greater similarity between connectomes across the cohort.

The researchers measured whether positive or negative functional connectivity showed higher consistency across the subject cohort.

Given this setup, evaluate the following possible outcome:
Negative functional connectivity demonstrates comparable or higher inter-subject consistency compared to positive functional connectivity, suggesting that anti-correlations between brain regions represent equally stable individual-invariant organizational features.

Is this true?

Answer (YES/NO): NO